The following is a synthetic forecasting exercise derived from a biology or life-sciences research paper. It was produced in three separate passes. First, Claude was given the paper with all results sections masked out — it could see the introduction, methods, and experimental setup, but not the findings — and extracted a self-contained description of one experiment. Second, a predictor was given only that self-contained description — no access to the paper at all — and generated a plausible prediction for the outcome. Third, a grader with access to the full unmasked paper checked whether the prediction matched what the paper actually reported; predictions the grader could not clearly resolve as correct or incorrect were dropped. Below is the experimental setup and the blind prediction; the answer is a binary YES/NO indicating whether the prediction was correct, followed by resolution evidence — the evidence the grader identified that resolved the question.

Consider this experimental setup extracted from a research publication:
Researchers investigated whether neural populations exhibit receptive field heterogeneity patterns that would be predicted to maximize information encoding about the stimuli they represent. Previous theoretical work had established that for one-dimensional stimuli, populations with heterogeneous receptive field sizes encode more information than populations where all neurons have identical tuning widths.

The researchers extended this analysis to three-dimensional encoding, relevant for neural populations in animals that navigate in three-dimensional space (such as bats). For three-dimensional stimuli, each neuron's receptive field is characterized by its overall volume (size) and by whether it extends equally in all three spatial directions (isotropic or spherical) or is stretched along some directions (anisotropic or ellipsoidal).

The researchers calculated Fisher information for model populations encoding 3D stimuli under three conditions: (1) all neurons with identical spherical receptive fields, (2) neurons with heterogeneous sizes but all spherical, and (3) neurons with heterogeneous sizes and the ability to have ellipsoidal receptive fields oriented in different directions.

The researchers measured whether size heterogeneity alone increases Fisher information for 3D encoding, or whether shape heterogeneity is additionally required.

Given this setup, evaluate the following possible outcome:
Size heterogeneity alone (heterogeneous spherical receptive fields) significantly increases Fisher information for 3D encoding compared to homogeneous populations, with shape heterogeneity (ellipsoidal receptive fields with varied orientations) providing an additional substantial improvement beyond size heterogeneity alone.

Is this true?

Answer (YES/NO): NO